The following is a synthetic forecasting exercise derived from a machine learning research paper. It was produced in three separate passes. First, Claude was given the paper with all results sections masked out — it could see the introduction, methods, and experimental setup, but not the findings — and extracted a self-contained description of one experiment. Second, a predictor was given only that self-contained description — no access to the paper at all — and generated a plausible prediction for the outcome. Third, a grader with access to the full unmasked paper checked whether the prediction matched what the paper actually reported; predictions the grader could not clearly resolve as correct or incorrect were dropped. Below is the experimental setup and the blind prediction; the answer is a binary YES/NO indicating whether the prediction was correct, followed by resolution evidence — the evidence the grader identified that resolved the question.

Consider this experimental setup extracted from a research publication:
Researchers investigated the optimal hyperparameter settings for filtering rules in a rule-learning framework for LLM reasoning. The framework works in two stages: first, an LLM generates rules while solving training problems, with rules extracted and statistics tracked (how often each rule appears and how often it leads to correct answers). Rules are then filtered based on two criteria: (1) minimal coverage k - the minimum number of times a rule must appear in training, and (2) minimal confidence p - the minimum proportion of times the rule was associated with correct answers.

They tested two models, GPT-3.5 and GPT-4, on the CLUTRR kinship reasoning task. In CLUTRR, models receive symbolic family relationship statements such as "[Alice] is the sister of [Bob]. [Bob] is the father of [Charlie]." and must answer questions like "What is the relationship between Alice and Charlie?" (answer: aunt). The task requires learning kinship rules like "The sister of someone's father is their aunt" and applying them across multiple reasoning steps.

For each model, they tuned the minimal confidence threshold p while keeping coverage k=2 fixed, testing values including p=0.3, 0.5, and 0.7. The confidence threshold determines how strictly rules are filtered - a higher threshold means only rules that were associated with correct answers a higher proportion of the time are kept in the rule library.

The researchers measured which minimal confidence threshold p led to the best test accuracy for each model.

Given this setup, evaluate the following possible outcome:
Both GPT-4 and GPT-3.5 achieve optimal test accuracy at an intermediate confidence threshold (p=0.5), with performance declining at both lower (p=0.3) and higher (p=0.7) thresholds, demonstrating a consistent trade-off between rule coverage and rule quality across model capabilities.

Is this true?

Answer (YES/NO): NO